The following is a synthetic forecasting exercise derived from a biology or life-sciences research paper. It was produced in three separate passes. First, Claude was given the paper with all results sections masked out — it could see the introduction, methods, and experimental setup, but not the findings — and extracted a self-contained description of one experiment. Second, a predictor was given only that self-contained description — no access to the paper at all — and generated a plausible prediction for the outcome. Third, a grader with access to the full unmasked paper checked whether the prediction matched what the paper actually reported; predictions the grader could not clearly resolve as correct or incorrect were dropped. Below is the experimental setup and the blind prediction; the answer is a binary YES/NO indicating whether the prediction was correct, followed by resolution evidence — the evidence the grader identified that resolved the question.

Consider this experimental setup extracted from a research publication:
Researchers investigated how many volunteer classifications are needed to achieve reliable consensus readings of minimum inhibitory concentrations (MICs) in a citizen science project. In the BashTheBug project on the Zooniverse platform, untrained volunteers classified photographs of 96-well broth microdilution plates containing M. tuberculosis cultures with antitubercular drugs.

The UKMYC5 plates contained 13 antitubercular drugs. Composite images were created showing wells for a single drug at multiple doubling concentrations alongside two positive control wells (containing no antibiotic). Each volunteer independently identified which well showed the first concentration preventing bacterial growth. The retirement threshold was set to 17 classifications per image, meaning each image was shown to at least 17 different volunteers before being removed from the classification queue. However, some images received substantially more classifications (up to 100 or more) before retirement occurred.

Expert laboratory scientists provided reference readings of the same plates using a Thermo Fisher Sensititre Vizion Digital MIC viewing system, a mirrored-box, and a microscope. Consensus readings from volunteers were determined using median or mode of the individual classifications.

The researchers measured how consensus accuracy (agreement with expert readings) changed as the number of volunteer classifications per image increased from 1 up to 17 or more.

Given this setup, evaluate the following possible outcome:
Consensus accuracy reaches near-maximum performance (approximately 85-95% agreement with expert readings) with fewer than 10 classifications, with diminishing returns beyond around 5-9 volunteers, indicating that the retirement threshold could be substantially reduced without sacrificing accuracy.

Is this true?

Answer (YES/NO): NO